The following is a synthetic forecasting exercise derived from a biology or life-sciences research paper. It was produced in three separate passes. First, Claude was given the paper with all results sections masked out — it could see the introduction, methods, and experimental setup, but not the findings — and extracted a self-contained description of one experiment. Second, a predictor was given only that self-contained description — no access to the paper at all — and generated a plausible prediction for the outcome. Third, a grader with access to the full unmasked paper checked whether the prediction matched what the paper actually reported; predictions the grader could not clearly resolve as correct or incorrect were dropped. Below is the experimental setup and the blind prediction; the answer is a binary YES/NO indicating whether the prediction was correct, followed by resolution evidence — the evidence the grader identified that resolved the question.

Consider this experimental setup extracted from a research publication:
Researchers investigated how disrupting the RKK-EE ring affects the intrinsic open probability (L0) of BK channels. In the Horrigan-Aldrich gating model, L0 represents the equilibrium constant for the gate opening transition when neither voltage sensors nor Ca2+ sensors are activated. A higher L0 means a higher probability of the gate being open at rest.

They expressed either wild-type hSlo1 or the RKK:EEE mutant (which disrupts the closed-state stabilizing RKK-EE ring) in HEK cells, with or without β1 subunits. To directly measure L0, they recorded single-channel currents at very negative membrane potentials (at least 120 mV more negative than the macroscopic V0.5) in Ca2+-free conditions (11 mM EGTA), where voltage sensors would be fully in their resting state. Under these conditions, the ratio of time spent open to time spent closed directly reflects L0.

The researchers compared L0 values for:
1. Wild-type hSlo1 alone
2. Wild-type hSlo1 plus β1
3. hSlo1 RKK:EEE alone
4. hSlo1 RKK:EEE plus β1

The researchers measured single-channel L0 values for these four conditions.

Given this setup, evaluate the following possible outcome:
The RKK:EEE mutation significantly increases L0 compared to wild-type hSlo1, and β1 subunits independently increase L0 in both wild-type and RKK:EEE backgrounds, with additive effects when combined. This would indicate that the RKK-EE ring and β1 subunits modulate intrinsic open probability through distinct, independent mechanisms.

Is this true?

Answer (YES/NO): NO